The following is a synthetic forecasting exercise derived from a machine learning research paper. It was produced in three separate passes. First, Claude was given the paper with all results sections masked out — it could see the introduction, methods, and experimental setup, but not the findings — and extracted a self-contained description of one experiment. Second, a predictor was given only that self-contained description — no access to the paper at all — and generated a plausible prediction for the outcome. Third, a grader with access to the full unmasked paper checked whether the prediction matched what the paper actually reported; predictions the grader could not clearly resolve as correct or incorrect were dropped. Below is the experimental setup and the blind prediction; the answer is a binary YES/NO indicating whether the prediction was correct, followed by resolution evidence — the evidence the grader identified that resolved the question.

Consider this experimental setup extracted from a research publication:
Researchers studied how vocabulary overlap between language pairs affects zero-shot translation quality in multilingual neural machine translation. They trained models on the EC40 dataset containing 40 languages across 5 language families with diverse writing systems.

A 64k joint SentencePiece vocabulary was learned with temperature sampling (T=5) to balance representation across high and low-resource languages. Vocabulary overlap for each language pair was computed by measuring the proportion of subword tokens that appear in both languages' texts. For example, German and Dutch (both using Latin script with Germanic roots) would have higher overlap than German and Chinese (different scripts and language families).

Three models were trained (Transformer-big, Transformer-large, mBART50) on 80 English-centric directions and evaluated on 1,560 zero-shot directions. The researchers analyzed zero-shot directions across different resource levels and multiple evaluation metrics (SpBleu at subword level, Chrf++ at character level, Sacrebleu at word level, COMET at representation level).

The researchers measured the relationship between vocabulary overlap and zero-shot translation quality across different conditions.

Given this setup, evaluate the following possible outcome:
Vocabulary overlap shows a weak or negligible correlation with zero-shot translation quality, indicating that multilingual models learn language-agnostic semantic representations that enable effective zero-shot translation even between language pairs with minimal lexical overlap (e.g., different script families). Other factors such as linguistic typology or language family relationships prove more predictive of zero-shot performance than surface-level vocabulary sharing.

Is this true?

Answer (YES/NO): NO